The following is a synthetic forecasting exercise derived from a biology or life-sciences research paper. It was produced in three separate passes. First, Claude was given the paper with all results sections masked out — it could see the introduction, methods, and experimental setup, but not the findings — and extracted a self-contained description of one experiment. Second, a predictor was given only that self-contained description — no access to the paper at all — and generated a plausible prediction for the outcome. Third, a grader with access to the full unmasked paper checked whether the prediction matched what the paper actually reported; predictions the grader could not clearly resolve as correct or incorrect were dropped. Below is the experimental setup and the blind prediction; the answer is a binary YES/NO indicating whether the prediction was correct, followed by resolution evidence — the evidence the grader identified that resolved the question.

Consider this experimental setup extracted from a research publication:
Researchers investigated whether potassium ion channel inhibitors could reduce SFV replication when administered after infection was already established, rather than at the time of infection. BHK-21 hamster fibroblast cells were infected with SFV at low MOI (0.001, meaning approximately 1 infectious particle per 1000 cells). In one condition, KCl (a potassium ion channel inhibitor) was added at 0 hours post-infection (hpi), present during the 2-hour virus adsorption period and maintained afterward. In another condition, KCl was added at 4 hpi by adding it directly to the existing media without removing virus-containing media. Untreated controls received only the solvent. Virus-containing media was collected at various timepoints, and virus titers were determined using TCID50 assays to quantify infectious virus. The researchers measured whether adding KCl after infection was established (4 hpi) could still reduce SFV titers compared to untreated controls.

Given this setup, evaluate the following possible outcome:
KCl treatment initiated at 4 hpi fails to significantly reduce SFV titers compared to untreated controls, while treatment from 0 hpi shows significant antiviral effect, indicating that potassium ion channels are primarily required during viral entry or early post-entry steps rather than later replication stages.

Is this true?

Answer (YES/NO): NO